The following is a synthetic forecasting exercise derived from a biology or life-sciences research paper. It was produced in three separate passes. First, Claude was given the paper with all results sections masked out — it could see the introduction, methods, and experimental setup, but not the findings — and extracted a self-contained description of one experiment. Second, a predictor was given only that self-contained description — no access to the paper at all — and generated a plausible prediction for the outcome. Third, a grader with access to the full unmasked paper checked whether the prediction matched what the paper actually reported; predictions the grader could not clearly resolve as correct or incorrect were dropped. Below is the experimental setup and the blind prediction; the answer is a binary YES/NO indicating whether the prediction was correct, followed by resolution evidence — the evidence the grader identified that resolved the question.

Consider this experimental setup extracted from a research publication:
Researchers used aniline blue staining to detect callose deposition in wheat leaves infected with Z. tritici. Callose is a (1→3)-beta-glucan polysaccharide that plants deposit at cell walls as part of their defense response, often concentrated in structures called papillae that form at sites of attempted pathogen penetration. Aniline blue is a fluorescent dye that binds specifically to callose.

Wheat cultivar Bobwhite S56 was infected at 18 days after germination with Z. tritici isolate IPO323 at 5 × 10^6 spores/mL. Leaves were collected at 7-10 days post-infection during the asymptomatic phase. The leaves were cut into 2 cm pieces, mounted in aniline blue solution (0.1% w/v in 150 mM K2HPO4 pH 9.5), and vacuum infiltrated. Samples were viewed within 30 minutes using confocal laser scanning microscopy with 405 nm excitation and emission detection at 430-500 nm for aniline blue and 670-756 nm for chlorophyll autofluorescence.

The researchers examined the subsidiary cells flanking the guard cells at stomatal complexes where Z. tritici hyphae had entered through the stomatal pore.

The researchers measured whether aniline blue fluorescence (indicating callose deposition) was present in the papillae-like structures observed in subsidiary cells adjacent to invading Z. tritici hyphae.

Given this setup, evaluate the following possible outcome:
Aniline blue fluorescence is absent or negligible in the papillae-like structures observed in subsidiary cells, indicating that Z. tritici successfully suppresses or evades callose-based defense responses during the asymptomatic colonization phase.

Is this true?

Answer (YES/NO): NO